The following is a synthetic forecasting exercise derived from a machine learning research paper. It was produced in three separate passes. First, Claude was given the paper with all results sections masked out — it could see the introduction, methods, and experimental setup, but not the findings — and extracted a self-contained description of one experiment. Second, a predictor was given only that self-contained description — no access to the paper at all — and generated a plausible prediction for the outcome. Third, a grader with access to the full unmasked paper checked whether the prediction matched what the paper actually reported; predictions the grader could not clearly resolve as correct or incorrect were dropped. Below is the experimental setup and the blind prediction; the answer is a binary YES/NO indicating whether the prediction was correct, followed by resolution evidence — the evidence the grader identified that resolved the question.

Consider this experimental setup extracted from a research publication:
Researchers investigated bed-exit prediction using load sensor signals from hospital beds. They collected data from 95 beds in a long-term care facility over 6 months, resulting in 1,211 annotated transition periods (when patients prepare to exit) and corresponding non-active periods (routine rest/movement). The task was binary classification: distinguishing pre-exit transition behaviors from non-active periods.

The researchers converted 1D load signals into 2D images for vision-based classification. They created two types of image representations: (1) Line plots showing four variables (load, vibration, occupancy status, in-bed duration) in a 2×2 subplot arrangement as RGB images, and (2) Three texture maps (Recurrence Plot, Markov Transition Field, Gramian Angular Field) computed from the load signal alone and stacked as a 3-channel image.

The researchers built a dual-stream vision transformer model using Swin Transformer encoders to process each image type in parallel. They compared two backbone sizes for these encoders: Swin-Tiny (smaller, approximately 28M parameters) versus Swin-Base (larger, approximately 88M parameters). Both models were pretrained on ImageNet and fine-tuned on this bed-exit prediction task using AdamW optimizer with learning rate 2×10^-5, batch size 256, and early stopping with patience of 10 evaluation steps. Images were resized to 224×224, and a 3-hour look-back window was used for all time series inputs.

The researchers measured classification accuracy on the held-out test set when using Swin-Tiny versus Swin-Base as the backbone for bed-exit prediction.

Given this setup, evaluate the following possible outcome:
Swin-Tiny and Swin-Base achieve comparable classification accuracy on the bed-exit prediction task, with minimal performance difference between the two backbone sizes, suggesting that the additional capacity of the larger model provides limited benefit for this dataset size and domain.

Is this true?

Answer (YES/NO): NO